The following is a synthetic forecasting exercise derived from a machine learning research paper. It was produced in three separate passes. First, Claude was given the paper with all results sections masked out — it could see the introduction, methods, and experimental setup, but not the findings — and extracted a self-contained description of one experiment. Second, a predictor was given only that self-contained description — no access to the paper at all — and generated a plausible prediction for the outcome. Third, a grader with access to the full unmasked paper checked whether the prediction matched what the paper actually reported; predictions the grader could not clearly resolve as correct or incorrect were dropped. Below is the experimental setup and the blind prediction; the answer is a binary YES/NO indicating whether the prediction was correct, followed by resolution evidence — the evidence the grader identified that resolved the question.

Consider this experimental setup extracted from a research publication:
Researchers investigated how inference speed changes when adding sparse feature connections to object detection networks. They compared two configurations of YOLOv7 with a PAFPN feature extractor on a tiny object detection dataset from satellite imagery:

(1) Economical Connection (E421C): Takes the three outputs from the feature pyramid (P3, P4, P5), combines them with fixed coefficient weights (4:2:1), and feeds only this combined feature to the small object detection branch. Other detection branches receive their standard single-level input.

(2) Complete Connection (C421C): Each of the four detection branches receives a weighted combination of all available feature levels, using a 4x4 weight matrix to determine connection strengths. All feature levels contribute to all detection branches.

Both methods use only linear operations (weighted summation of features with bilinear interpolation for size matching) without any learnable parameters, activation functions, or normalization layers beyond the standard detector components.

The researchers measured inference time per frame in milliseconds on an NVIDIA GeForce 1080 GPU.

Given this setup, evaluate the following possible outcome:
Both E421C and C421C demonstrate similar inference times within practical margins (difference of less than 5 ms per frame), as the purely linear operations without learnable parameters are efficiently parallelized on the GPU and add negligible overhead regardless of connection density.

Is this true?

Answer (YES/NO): NO